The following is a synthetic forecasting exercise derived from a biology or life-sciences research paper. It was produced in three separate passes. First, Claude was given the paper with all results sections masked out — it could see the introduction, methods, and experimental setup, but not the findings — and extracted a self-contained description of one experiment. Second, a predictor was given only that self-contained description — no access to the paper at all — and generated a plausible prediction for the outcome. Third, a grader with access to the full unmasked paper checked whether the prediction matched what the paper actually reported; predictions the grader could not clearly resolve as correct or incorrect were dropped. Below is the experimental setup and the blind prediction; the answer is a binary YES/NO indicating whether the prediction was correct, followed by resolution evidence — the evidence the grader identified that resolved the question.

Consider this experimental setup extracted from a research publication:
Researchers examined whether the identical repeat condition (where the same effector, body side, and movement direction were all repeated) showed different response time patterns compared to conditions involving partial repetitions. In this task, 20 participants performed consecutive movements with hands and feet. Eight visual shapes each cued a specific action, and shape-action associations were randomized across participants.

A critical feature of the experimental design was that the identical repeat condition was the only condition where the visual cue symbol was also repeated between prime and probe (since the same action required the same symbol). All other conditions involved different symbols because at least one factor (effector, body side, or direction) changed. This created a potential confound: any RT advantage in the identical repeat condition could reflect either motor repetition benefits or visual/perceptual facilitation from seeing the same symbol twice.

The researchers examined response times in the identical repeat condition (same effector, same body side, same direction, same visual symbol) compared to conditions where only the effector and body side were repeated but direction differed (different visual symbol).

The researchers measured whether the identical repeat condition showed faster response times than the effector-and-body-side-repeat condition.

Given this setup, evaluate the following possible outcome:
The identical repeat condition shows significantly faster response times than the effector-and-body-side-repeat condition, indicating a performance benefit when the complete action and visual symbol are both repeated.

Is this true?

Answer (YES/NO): YES